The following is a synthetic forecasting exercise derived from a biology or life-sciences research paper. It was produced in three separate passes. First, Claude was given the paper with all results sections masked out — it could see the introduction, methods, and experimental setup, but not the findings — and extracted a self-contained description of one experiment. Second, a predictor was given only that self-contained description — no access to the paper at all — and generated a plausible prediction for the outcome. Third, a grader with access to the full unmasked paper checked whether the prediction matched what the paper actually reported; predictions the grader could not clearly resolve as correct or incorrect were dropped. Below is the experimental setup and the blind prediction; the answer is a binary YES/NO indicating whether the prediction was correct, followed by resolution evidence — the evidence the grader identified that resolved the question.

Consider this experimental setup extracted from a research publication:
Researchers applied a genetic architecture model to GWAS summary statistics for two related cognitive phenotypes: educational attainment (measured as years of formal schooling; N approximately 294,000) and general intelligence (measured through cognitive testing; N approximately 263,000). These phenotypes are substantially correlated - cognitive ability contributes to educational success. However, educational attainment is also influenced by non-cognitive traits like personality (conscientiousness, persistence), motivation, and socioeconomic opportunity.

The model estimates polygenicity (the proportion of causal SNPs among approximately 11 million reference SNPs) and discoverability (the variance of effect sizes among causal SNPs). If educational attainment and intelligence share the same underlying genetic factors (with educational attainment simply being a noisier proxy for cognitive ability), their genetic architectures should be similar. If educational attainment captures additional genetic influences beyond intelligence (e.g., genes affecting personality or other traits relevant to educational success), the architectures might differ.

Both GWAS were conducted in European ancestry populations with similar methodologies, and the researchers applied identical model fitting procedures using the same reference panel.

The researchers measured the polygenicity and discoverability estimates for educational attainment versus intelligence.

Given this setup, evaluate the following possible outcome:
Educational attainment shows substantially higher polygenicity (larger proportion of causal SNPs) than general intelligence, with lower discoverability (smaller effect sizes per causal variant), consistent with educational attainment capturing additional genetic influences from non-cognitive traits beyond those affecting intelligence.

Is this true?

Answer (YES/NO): NO